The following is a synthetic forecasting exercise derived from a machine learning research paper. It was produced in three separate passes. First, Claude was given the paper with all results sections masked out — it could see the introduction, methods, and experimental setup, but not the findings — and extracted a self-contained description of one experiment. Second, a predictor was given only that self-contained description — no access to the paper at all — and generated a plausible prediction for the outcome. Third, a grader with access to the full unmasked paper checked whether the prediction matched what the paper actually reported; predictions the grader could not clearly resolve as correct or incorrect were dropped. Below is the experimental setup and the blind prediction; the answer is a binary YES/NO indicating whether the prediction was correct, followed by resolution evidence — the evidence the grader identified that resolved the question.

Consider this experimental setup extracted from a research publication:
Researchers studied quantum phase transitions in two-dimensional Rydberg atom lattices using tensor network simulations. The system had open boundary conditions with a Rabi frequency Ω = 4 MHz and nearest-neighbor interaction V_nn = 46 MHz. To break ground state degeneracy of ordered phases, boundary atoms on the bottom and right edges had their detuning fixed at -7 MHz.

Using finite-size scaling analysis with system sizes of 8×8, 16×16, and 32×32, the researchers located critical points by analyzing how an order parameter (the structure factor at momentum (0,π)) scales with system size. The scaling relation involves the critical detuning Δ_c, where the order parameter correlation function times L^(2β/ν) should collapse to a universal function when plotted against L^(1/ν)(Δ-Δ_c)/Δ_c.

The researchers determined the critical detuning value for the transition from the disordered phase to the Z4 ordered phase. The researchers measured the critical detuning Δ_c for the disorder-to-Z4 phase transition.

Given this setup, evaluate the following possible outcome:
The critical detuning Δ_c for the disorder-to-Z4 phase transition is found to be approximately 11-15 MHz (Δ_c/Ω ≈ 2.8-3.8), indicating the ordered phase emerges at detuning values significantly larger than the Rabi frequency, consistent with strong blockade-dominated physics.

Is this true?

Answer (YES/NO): NO